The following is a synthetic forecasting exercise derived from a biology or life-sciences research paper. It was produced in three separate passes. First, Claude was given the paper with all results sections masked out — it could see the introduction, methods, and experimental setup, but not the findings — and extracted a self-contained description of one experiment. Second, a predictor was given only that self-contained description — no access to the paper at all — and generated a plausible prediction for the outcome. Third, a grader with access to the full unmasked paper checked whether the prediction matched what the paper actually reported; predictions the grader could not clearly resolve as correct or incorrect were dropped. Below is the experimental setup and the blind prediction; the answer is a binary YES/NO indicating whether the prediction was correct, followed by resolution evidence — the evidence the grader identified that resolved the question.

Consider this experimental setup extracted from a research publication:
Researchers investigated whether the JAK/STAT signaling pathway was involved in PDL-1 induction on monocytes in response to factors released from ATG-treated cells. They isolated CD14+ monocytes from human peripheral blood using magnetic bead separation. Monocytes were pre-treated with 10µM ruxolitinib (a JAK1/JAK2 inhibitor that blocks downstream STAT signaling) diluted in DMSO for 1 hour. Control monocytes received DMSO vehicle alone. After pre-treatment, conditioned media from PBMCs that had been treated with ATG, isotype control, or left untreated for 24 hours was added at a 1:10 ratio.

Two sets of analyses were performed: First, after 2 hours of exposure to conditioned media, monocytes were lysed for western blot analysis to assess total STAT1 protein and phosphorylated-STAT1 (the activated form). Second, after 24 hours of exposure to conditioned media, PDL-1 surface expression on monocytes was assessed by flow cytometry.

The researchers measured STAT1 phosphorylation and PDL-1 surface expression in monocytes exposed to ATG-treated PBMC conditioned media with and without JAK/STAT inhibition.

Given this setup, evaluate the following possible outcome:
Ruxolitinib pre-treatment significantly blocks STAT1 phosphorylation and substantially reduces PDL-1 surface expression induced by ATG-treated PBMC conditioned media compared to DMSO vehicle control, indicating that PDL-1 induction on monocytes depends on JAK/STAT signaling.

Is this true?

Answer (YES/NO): YES